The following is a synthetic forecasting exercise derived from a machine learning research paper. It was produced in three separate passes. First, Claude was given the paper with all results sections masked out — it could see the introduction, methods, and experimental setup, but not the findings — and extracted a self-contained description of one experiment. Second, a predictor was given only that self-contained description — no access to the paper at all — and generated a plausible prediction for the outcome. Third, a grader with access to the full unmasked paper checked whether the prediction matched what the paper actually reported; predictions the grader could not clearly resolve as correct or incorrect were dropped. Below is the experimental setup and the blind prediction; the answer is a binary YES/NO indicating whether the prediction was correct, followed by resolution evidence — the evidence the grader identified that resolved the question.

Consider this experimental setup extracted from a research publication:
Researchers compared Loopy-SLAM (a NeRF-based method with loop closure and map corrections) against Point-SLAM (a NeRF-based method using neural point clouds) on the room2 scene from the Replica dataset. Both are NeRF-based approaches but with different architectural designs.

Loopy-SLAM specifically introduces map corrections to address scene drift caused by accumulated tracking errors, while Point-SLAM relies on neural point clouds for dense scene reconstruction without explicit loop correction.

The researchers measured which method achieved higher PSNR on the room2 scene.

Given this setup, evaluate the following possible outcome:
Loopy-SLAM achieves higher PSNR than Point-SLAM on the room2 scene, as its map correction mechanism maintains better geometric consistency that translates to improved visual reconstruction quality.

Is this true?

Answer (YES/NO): NO